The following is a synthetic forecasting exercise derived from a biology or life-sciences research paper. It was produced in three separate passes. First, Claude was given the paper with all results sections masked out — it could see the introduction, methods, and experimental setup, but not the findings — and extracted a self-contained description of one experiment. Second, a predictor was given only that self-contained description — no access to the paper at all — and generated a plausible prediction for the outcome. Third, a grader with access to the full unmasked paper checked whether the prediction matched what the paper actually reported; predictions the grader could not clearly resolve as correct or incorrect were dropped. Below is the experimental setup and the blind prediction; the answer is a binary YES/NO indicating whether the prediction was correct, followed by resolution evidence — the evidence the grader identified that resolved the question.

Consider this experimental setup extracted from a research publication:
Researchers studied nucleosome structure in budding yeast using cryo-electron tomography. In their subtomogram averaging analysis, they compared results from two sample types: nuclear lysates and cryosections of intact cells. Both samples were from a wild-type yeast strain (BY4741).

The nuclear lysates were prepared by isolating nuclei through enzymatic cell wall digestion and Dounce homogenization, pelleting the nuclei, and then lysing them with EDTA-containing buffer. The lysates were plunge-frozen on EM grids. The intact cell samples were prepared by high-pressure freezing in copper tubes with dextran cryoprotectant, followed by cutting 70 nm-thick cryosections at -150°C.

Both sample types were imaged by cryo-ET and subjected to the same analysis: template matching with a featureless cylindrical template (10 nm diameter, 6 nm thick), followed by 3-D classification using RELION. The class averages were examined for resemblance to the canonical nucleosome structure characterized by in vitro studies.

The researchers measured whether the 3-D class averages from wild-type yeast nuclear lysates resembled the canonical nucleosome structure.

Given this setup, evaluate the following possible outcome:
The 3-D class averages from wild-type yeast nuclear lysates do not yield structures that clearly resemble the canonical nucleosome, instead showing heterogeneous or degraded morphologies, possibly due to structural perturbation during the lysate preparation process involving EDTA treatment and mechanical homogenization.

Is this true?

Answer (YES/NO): NO